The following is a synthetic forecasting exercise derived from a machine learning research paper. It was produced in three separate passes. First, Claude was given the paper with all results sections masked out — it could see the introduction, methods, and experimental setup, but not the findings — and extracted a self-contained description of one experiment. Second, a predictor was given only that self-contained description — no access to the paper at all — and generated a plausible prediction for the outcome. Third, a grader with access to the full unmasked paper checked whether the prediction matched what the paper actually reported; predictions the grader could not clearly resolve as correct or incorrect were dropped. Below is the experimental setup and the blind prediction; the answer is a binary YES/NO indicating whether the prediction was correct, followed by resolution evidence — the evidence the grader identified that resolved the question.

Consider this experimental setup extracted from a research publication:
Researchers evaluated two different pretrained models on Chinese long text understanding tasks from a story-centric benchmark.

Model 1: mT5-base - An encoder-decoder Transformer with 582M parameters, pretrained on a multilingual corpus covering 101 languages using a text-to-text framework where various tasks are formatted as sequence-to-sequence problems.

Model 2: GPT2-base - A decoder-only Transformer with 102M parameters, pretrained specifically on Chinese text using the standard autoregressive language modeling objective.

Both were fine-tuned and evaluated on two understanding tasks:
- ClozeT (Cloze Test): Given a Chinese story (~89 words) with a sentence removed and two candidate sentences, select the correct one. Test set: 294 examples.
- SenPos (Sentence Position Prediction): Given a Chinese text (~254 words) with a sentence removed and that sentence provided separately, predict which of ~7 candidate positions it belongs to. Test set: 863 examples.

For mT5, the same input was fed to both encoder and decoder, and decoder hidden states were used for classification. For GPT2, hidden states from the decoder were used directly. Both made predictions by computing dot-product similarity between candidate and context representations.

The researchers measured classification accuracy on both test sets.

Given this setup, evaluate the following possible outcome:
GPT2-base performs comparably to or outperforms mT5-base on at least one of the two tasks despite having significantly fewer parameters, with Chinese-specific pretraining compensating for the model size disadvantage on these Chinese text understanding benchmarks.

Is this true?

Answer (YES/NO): NO